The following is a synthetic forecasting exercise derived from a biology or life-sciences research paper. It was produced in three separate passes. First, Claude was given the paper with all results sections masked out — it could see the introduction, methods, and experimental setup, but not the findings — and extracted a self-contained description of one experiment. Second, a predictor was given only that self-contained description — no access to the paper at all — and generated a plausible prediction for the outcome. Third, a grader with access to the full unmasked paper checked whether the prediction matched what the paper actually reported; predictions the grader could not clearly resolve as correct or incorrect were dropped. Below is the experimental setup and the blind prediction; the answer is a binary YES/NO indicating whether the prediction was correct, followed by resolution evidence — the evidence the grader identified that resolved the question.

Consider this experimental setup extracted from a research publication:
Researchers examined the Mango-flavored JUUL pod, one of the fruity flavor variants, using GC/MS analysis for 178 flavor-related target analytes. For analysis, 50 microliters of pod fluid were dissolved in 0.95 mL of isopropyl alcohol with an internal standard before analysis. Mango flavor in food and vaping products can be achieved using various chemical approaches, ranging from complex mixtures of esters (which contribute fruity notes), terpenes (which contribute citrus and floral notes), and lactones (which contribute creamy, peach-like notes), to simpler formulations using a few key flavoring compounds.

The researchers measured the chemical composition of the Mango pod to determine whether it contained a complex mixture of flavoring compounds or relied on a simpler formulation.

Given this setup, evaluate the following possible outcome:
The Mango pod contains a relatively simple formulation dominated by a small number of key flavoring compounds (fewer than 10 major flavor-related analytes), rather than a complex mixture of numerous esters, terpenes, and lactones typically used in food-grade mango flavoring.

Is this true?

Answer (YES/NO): YES